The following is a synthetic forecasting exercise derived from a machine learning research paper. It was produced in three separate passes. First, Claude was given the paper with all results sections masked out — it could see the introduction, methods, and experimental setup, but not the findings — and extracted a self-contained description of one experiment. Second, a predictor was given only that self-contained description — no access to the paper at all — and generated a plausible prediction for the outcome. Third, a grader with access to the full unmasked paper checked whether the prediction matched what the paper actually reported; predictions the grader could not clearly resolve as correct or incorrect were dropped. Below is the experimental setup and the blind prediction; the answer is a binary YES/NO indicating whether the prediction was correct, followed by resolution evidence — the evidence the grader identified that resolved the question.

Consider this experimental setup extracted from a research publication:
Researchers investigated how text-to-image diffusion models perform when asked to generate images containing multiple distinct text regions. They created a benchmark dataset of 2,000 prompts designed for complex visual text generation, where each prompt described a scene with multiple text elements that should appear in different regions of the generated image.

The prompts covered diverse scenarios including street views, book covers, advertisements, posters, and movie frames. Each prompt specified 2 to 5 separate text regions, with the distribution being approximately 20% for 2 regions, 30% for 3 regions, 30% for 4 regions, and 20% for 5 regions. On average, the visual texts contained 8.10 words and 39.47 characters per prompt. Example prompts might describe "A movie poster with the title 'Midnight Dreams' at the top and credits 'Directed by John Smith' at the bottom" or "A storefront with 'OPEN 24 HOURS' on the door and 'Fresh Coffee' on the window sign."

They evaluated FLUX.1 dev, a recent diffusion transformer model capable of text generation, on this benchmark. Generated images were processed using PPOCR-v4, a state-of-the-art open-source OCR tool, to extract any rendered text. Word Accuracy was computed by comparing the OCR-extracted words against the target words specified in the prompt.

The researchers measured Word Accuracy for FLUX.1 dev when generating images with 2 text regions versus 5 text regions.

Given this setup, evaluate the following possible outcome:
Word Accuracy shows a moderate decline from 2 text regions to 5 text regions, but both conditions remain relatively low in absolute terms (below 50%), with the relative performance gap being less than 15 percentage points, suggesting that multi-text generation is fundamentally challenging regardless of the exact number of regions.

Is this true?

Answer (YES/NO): NO